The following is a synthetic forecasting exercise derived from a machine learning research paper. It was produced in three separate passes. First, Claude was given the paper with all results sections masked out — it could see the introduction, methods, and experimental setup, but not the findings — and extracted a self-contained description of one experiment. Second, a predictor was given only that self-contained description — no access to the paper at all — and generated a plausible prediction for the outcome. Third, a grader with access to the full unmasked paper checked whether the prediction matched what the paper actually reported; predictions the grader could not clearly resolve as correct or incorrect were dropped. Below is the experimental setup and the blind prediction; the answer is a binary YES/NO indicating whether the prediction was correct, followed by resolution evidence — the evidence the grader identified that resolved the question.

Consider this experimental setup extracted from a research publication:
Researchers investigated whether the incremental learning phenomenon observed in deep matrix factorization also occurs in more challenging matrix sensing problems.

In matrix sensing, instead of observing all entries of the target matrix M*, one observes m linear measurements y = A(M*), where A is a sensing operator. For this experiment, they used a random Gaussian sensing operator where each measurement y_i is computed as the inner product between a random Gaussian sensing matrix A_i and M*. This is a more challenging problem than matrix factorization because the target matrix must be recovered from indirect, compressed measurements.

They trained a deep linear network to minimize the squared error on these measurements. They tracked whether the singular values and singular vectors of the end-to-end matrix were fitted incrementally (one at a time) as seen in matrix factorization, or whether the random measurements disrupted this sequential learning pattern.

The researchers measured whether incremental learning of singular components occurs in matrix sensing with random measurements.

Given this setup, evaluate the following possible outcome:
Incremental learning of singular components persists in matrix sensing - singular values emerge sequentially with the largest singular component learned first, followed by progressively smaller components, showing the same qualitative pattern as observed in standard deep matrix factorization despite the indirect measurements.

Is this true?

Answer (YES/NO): YES